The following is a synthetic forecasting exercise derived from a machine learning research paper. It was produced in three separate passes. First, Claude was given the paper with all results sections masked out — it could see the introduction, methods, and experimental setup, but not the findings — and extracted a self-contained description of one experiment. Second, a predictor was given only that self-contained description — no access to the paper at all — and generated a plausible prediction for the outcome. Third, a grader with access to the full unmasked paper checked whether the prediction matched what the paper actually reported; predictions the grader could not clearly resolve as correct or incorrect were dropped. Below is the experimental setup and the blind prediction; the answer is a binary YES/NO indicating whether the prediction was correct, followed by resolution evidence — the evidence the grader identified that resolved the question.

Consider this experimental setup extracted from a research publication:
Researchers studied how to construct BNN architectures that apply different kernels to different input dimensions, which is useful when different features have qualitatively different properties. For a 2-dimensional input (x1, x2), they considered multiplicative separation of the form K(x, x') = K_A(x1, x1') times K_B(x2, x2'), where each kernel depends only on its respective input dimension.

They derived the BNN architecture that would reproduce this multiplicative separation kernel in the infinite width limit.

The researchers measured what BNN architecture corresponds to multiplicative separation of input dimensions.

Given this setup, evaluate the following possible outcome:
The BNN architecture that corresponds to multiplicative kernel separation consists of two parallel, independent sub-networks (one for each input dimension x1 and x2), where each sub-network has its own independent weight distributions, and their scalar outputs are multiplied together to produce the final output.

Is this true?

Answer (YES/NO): NO